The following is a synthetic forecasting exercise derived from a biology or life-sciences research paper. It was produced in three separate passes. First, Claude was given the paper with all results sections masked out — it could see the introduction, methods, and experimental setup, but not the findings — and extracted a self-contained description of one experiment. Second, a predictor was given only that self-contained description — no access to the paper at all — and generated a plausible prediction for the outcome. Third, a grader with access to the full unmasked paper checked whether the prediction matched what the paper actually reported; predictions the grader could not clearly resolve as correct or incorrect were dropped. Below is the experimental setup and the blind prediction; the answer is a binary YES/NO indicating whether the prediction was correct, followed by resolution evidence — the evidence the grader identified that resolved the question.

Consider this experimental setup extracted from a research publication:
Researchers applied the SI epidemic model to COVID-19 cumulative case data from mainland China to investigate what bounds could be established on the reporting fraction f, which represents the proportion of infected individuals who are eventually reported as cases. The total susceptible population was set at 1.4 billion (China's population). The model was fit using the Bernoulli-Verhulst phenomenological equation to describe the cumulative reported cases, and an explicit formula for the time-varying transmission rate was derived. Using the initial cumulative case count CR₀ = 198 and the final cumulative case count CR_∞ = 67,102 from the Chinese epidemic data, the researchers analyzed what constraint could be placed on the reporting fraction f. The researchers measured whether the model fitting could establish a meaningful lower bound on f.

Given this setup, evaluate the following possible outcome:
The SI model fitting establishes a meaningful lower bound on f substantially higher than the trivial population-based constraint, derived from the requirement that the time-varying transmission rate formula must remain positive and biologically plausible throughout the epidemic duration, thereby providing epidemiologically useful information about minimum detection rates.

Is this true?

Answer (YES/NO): NO